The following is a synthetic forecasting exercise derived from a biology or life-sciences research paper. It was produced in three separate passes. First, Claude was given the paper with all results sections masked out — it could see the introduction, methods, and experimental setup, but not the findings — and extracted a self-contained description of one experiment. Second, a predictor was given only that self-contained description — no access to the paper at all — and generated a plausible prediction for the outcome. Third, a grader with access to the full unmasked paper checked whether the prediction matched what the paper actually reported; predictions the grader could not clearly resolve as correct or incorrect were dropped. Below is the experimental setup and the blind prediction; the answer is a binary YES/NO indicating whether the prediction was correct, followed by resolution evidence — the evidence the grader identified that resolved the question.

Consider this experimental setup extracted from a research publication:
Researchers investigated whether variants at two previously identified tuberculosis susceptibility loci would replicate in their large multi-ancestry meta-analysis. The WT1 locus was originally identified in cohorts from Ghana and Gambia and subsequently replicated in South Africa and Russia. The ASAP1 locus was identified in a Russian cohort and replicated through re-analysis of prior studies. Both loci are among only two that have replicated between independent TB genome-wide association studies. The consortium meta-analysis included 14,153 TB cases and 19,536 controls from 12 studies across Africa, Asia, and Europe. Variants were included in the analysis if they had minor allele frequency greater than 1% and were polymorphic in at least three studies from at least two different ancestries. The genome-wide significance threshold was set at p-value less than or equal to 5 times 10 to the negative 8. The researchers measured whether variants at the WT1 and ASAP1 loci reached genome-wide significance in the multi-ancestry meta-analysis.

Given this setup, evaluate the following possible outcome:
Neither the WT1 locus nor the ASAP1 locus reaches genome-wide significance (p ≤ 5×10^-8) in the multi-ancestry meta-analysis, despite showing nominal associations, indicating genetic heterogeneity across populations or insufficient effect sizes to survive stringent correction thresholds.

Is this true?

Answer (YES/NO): YES